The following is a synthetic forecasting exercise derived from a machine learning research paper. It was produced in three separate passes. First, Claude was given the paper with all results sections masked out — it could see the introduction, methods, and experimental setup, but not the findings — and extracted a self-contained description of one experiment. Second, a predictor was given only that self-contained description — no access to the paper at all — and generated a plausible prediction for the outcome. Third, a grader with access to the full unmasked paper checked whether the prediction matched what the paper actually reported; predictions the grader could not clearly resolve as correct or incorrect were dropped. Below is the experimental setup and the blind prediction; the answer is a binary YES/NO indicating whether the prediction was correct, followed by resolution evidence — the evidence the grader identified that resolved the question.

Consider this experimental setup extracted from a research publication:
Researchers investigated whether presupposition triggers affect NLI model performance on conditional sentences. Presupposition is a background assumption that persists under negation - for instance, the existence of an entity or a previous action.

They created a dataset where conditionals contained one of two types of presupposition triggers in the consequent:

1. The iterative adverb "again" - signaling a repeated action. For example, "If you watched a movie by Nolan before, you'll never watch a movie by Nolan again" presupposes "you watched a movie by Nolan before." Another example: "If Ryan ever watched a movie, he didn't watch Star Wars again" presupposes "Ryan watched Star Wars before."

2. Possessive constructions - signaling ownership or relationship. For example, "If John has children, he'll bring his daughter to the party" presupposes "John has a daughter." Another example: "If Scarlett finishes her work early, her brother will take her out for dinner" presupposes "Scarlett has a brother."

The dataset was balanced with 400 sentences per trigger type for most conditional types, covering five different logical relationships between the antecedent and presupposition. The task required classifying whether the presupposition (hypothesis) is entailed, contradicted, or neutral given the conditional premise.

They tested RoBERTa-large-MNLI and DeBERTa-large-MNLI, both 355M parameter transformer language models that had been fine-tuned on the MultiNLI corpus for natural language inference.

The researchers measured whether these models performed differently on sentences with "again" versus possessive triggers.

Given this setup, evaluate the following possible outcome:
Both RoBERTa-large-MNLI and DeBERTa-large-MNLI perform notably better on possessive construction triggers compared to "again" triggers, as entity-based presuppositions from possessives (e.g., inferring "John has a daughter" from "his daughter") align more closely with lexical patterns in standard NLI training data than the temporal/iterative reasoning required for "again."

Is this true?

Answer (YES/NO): NO